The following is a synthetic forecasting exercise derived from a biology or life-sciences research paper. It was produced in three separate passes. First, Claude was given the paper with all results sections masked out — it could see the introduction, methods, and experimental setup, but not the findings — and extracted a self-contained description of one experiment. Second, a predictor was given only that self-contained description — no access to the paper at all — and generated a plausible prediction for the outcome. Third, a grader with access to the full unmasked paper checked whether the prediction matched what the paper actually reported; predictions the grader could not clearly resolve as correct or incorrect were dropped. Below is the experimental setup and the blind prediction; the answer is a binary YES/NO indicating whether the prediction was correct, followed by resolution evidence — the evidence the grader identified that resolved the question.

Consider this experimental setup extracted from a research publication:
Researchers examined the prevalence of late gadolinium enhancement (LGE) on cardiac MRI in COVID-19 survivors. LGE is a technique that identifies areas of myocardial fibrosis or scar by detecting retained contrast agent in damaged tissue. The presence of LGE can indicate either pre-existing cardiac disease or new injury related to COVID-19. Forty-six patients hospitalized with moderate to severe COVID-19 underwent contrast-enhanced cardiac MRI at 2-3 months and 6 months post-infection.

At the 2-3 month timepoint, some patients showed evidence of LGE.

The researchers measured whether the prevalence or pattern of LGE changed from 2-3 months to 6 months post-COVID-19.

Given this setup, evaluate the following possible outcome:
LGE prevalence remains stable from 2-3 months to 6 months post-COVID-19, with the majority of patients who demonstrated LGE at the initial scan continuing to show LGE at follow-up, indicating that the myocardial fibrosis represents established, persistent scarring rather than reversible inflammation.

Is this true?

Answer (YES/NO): NO